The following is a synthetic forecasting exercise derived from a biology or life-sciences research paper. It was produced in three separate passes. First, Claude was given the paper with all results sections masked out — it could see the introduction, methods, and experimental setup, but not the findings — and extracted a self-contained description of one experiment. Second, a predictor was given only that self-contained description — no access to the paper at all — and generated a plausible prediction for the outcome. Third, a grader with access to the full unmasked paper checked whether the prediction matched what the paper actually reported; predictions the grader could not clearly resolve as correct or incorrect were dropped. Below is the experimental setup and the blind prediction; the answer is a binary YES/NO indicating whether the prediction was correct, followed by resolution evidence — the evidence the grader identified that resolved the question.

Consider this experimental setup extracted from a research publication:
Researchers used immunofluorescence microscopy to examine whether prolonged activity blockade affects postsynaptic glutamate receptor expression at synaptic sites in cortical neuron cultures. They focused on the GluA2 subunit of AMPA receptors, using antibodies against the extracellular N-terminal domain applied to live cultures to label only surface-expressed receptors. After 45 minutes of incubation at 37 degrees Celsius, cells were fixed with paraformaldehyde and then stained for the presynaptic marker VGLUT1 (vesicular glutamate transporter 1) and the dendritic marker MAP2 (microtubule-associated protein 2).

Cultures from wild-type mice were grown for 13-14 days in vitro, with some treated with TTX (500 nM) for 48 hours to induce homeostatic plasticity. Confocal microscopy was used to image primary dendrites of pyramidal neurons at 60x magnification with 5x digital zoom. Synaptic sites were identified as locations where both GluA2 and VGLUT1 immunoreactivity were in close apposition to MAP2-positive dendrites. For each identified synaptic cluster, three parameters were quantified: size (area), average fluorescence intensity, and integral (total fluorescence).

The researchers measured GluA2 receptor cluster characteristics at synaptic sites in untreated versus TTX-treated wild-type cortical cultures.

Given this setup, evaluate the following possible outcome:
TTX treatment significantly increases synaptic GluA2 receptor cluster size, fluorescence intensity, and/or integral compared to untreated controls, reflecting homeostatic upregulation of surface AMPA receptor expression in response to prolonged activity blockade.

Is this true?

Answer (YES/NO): NO